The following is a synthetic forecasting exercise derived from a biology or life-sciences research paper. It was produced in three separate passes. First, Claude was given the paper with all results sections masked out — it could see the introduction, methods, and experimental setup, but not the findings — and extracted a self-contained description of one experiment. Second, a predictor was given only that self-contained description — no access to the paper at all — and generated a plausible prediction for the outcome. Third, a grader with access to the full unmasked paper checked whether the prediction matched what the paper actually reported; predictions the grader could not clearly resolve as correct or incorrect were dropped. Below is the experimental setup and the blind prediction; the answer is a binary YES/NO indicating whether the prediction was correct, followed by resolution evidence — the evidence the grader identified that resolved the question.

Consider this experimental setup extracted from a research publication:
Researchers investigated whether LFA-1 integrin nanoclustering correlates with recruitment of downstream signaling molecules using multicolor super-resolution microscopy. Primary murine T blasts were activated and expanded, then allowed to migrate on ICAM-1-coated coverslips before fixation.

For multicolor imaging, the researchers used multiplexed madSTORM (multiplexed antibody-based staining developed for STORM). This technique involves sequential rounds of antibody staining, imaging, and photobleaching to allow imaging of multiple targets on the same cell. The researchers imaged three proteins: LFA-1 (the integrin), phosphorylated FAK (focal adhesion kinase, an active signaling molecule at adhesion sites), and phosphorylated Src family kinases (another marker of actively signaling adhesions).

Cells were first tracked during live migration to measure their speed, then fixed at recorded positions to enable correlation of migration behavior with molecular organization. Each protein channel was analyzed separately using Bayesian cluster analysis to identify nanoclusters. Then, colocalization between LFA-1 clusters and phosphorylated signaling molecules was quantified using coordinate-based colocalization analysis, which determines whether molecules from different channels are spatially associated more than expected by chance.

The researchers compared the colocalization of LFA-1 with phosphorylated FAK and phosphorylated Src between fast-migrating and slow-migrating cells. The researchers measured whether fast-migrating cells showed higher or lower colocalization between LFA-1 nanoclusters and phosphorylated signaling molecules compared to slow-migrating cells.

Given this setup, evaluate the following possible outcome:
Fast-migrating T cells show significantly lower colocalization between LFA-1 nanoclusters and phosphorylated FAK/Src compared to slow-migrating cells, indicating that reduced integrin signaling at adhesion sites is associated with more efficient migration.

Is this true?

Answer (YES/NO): NO